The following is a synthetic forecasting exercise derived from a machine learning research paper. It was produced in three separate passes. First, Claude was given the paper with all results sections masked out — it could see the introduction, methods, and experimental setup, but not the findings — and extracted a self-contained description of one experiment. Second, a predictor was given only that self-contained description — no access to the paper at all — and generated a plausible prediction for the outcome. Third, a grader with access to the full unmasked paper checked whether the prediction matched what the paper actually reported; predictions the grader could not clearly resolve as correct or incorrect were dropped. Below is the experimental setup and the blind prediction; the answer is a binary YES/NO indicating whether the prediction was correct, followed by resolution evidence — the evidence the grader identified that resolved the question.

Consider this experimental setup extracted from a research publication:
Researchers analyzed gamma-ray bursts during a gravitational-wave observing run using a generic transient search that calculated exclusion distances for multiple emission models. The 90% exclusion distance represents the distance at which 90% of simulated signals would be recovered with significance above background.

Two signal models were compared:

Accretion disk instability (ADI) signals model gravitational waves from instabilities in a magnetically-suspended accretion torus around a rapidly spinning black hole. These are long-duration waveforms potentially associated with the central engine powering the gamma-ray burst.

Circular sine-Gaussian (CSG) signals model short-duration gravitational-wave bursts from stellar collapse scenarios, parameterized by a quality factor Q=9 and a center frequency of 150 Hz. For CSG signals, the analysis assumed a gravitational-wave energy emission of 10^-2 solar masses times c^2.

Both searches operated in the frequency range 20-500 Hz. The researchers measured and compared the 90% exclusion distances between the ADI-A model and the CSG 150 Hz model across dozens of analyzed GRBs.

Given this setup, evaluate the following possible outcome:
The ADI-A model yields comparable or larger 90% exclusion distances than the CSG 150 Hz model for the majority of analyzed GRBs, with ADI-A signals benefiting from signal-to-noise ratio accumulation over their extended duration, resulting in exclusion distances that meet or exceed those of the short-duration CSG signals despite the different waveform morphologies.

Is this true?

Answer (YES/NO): YES